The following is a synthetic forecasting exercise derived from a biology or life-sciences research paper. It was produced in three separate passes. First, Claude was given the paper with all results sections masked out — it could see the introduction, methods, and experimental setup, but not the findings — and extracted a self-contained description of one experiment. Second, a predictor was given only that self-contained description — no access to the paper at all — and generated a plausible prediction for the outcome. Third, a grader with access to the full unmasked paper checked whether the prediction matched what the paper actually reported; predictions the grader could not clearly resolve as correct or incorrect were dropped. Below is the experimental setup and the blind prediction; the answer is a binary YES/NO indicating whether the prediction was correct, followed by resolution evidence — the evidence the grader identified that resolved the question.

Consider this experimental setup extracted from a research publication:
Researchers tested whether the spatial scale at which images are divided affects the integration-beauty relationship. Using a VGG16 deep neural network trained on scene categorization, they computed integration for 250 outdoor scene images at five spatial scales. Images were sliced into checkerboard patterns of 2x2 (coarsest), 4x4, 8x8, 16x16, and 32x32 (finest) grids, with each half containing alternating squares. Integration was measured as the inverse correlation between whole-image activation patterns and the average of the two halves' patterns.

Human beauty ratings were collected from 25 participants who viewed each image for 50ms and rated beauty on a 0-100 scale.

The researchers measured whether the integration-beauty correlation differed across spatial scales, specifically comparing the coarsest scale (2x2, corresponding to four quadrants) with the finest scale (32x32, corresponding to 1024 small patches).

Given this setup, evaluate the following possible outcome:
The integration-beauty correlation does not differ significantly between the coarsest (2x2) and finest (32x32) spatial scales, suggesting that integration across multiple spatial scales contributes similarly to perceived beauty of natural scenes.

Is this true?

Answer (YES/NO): NO